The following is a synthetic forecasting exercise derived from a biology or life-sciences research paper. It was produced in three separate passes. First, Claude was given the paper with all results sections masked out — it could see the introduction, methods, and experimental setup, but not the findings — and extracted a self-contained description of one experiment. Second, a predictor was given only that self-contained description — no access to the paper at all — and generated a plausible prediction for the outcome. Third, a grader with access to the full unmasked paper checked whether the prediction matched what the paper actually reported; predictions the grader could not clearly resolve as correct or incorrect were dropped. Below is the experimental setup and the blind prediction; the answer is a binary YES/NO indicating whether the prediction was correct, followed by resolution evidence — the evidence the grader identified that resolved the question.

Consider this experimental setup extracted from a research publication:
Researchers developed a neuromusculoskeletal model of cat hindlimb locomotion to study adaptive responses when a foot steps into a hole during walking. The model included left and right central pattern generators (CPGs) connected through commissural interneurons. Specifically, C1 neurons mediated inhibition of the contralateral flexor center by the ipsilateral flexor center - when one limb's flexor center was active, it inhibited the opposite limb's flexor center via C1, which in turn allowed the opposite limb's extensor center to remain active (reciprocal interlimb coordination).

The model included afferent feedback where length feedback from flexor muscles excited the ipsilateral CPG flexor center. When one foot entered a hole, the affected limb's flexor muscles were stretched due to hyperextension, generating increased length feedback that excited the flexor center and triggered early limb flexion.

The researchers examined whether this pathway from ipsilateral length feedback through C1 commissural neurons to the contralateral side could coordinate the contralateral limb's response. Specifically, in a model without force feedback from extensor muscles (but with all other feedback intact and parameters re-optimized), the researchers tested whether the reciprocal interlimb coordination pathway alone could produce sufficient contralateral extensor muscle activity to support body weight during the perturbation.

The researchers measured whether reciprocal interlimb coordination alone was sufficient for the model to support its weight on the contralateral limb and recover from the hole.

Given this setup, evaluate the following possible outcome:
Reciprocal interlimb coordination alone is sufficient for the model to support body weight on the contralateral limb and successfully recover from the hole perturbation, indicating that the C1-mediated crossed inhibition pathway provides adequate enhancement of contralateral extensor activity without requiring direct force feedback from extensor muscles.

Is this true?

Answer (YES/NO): NO